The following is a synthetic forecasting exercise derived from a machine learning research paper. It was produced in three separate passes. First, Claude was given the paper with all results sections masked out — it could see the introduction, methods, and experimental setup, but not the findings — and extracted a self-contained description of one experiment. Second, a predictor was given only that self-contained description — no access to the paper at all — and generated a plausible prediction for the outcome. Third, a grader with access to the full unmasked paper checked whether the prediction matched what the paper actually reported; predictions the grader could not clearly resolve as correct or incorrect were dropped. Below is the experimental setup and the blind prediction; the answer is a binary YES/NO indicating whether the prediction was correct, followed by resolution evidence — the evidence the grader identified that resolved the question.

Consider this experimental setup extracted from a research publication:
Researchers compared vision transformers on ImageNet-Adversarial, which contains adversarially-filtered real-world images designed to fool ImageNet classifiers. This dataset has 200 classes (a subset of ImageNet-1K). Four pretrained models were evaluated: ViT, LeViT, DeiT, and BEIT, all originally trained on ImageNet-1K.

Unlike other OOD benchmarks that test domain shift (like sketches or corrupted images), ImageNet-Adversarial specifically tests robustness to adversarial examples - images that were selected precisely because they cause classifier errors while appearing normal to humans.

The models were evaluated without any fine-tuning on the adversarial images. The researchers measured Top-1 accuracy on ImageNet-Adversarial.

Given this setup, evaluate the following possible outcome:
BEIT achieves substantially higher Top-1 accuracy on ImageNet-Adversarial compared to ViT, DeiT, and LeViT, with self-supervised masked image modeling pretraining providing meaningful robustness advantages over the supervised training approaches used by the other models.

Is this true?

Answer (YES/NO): YES